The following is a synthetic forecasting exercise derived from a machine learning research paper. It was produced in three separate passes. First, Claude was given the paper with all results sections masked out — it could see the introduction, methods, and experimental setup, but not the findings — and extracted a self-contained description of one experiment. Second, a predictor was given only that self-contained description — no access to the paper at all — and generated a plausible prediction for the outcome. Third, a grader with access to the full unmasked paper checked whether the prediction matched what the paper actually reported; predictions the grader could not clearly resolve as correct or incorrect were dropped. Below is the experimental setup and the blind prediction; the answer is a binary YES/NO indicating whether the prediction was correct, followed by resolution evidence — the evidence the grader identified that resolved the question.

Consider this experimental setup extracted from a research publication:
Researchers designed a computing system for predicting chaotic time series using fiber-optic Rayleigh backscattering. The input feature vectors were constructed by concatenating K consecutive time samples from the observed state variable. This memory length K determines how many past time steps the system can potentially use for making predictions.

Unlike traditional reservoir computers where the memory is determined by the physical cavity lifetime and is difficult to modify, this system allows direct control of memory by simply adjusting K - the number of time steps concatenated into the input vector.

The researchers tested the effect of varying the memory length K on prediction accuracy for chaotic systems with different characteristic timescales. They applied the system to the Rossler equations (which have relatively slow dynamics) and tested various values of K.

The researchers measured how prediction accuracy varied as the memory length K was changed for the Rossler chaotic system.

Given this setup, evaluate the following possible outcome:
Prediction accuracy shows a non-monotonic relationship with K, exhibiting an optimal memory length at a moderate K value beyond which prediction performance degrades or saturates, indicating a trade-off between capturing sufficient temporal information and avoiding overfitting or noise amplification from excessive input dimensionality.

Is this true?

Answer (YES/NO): YES